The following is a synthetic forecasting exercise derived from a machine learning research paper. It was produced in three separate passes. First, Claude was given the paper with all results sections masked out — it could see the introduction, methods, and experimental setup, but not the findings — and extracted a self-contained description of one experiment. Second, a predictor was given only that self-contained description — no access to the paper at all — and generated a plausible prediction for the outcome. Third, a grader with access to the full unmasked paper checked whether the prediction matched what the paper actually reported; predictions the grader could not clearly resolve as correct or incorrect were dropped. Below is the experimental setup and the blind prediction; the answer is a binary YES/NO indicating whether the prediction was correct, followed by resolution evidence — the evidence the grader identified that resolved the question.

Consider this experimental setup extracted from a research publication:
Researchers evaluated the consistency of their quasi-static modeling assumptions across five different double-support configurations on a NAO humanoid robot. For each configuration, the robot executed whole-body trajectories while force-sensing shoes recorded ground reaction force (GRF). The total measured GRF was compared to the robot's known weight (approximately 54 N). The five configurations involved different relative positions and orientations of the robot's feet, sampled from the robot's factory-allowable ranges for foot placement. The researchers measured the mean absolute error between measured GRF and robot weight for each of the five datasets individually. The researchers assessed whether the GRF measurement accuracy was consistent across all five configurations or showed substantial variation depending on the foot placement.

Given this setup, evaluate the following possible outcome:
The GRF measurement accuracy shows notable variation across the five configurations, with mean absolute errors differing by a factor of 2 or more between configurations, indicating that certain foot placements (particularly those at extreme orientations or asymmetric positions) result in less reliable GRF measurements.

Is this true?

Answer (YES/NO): NO